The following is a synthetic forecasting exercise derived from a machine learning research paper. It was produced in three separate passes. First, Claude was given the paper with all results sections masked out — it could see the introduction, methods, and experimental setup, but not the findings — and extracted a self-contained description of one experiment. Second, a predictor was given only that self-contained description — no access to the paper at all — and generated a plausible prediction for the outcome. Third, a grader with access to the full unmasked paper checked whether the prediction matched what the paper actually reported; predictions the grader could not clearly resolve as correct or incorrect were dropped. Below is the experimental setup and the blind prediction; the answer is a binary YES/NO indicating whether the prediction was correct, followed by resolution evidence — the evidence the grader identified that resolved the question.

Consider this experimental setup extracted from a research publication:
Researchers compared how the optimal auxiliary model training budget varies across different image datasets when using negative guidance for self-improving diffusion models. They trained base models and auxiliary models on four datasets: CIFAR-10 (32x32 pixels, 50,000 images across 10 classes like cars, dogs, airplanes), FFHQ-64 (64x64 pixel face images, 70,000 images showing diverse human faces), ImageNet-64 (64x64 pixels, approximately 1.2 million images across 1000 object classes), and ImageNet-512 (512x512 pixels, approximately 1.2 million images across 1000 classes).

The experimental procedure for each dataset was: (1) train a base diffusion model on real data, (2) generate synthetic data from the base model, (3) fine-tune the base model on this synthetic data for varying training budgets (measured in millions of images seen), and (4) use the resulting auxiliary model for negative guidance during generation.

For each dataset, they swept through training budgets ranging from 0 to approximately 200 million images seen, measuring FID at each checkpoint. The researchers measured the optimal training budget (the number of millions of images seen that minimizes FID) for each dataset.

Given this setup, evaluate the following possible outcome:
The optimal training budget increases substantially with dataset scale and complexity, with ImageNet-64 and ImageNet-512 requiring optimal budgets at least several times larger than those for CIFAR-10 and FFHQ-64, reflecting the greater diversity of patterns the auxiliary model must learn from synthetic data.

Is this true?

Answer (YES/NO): NO